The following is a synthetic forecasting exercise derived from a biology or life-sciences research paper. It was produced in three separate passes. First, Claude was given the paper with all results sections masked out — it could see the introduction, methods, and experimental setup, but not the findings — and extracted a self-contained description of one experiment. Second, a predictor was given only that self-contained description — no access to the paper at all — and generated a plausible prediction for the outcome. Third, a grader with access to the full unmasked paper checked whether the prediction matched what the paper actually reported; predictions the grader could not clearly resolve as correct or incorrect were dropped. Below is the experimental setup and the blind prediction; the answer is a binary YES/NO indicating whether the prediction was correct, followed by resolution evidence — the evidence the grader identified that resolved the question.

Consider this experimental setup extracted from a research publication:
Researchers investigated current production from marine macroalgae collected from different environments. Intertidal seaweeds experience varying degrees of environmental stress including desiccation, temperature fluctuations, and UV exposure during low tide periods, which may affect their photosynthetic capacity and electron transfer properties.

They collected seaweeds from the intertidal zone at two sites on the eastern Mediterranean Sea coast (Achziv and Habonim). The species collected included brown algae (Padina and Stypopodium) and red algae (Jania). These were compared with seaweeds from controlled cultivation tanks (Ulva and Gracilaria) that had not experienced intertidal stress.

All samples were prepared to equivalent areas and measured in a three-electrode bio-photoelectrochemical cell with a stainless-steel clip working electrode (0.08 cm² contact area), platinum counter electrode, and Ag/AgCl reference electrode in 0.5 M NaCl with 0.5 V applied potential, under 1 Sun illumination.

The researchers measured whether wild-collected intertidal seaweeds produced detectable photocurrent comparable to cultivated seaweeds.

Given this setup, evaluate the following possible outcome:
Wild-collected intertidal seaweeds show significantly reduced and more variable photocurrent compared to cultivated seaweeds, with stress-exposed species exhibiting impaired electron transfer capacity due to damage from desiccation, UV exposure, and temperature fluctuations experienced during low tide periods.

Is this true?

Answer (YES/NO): NO